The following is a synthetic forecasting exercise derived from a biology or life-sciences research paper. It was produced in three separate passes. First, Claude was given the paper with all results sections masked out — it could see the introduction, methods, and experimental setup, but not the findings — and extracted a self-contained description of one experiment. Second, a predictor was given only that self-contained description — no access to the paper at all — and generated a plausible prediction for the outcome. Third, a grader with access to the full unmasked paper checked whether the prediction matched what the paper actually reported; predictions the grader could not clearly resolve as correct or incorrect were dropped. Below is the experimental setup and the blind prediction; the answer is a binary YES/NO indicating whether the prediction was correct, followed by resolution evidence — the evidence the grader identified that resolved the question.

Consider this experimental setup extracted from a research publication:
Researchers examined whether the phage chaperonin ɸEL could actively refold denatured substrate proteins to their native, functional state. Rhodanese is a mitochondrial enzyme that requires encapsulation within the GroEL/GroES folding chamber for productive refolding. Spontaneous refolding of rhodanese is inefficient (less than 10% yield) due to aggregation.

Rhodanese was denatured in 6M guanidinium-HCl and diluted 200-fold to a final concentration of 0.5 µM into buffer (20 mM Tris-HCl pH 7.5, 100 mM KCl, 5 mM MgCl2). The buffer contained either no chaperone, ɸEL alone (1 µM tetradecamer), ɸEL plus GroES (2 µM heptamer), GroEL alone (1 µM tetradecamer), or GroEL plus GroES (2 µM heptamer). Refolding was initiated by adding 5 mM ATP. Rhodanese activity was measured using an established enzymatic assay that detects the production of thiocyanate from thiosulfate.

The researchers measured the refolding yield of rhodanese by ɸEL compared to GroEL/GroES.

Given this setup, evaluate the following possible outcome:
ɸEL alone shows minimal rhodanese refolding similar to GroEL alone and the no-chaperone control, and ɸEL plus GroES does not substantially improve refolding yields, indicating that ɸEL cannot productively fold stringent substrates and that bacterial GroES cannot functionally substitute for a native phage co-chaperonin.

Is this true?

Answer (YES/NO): YES